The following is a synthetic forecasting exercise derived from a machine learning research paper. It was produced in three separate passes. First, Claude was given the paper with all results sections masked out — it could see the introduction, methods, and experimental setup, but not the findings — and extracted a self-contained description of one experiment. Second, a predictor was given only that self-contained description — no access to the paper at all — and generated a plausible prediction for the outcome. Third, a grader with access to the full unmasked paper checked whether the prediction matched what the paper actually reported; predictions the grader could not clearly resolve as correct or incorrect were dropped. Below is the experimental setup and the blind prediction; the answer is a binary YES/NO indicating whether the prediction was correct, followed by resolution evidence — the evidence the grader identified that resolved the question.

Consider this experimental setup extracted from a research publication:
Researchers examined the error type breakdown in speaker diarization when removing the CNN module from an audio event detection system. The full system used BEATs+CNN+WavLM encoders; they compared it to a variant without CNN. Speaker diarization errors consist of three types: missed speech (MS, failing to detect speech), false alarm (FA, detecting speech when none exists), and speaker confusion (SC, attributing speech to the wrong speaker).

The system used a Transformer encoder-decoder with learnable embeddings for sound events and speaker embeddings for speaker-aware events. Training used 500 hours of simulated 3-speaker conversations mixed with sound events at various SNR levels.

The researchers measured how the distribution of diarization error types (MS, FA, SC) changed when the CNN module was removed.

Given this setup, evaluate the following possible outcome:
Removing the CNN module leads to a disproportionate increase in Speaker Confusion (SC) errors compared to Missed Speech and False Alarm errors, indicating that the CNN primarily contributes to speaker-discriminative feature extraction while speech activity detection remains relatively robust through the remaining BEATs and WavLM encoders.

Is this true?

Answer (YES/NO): NO